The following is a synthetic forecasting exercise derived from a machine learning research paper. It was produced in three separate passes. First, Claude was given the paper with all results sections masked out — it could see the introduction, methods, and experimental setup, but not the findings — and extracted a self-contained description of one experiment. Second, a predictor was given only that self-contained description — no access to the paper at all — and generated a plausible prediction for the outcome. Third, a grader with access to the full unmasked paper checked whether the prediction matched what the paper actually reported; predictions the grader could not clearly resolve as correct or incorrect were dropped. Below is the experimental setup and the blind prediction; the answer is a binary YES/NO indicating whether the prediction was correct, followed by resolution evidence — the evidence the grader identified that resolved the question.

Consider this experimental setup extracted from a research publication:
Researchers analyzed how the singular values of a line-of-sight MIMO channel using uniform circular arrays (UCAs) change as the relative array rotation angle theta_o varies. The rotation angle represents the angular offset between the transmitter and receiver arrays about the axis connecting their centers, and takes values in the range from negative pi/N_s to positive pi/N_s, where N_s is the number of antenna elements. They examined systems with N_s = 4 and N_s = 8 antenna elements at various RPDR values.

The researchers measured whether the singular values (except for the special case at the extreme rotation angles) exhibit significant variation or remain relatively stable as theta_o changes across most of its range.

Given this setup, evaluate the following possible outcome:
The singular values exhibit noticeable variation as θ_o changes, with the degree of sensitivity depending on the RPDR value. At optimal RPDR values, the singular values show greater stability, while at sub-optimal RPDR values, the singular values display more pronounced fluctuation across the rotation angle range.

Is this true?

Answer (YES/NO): NO